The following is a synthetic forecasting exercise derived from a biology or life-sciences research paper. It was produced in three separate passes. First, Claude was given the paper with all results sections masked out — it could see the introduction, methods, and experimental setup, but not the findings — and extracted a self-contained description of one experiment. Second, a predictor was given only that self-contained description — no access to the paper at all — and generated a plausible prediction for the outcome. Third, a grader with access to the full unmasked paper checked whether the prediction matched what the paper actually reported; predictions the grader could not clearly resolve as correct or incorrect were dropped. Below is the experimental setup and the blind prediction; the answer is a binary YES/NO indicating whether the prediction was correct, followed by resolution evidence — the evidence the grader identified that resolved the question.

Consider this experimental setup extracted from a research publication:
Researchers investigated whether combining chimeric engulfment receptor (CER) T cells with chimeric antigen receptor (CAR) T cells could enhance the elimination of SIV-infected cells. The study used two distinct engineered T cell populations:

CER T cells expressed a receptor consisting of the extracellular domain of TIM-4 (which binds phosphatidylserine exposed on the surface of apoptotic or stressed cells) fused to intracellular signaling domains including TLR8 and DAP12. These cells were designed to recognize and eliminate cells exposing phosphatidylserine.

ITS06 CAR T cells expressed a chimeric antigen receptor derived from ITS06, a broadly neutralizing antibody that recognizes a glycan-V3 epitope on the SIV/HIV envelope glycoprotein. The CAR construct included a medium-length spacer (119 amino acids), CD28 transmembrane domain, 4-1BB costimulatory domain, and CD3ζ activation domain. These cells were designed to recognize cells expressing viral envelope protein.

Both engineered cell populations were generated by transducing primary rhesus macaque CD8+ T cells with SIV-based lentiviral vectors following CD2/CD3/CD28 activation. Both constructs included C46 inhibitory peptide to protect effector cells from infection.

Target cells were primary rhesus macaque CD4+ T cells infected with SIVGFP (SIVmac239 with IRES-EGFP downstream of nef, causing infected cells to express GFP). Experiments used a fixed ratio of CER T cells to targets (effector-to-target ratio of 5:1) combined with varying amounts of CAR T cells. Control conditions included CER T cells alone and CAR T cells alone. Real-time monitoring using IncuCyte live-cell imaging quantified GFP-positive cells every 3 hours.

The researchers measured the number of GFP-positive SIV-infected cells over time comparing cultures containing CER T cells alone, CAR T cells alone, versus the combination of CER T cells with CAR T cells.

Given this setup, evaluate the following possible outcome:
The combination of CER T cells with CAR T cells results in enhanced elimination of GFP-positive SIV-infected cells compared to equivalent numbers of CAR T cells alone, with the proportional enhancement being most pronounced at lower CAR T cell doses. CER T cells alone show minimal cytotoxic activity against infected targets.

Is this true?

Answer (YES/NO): NO